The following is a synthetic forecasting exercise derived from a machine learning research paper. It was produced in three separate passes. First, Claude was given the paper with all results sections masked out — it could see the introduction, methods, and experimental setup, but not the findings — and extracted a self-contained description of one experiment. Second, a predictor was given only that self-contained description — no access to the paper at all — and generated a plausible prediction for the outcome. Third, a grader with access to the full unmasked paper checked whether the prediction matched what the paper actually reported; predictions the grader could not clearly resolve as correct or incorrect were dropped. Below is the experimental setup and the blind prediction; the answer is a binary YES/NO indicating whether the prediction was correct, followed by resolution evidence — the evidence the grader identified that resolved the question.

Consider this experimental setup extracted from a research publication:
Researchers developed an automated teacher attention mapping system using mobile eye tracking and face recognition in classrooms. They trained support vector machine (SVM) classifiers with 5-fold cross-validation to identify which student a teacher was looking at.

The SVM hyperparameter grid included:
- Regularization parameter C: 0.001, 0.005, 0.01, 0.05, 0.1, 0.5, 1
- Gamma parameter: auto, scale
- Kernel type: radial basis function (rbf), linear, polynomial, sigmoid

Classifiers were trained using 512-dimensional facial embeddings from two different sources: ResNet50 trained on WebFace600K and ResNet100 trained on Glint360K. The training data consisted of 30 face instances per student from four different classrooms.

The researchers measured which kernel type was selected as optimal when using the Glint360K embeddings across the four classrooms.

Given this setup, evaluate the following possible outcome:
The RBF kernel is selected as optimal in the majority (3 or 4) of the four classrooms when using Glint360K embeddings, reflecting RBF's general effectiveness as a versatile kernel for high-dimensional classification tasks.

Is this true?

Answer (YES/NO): NO